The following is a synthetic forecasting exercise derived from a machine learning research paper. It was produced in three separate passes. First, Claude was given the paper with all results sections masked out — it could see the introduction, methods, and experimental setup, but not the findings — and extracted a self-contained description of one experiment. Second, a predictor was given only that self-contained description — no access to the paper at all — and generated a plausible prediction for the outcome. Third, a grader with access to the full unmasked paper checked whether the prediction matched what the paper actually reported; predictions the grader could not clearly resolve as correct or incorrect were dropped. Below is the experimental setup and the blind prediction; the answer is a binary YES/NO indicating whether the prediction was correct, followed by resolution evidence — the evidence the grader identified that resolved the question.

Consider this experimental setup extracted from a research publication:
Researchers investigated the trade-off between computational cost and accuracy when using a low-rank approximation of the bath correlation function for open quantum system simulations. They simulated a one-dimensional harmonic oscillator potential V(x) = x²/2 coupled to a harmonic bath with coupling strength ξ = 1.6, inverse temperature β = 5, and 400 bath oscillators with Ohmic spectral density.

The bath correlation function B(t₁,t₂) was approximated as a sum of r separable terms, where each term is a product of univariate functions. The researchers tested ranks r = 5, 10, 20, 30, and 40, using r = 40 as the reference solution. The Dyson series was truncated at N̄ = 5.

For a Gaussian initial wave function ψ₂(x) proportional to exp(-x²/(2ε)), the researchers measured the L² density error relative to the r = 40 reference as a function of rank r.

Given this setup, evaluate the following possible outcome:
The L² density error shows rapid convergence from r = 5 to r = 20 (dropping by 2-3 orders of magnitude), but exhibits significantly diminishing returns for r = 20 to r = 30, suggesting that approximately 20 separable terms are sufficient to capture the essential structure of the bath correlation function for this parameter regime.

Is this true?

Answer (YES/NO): NO